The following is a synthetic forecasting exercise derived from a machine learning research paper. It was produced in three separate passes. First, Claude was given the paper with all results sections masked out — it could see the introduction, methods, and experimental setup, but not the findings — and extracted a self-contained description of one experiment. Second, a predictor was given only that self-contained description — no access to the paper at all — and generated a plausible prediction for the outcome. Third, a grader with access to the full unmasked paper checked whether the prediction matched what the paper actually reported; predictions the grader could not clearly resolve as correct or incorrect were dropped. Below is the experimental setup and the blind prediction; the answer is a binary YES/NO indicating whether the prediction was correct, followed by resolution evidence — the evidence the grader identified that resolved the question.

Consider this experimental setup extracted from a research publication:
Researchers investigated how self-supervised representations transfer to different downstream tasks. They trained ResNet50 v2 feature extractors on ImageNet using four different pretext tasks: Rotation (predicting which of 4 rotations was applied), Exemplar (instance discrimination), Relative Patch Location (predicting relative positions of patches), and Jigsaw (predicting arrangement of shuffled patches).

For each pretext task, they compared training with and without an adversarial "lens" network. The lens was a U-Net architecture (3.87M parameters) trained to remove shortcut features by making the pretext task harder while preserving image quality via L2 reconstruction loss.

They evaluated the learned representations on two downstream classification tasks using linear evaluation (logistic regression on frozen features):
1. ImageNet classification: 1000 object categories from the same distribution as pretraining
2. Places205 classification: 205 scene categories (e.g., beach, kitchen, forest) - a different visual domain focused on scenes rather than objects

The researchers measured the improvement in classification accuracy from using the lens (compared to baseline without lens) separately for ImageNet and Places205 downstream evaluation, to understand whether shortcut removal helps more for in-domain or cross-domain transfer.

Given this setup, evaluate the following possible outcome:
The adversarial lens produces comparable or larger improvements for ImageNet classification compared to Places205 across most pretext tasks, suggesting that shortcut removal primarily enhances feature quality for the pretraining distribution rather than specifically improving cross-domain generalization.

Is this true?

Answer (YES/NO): YES